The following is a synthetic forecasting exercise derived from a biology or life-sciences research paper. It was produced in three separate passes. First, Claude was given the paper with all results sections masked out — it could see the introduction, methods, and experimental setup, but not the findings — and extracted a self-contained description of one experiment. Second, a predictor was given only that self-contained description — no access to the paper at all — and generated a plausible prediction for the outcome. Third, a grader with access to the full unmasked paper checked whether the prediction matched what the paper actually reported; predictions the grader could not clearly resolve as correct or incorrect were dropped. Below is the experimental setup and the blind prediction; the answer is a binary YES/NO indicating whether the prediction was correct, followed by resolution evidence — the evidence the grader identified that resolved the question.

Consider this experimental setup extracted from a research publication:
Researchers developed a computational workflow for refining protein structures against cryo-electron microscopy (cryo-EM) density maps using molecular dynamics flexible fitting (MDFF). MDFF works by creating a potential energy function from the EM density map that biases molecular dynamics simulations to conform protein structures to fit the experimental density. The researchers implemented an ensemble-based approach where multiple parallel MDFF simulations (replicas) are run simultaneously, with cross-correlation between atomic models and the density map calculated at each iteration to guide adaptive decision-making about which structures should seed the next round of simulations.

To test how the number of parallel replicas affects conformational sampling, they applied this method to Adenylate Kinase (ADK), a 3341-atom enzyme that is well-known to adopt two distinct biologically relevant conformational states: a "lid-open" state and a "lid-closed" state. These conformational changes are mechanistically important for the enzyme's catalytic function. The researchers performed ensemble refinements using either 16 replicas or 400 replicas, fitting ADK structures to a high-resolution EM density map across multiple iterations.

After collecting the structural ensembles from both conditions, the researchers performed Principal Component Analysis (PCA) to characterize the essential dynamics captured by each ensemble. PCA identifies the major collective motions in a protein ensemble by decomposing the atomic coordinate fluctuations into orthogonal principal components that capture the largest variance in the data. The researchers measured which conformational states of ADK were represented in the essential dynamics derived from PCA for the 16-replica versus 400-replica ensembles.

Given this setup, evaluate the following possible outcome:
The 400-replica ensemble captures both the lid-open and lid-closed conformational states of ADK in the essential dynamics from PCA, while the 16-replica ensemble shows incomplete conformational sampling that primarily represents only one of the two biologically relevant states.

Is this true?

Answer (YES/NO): YES